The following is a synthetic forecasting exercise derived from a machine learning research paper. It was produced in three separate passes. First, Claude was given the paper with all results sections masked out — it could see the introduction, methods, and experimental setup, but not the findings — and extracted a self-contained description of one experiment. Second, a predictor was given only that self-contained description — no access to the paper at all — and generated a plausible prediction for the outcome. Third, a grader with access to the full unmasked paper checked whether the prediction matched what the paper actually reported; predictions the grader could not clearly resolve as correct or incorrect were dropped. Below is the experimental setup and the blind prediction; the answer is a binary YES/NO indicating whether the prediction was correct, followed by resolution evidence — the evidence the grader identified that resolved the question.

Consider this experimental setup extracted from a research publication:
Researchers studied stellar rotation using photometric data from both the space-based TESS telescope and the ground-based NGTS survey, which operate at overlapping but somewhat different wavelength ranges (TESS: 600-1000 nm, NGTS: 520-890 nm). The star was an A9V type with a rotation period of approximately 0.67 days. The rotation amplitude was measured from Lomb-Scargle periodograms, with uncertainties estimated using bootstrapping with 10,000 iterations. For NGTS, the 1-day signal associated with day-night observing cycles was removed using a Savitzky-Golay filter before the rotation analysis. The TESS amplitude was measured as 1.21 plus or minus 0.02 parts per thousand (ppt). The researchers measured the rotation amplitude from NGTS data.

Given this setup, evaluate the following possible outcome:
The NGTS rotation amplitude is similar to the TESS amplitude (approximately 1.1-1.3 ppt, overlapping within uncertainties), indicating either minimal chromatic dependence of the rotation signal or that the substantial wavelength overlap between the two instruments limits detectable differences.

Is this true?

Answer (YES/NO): NO